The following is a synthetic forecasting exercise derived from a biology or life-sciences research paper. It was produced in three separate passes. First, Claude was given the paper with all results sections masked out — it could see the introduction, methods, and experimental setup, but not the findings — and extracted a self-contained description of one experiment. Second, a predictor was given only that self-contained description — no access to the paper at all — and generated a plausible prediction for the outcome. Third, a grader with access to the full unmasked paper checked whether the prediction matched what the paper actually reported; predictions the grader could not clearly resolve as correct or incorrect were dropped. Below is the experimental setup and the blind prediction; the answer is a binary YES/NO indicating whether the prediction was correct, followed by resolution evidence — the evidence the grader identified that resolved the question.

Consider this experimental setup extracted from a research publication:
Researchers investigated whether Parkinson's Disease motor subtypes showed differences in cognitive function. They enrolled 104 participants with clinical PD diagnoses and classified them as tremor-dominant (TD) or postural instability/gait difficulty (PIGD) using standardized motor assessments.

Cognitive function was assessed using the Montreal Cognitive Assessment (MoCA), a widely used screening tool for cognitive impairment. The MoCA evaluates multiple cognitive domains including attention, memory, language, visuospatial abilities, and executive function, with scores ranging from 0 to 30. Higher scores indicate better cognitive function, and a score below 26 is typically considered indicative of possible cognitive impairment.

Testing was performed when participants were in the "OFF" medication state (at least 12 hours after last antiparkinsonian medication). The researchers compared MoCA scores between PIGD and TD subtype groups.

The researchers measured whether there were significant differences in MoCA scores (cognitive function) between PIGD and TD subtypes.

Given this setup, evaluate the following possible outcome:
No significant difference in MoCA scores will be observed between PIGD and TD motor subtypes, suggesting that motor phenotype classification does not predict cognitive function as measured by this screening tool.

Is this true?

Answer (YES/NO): NO